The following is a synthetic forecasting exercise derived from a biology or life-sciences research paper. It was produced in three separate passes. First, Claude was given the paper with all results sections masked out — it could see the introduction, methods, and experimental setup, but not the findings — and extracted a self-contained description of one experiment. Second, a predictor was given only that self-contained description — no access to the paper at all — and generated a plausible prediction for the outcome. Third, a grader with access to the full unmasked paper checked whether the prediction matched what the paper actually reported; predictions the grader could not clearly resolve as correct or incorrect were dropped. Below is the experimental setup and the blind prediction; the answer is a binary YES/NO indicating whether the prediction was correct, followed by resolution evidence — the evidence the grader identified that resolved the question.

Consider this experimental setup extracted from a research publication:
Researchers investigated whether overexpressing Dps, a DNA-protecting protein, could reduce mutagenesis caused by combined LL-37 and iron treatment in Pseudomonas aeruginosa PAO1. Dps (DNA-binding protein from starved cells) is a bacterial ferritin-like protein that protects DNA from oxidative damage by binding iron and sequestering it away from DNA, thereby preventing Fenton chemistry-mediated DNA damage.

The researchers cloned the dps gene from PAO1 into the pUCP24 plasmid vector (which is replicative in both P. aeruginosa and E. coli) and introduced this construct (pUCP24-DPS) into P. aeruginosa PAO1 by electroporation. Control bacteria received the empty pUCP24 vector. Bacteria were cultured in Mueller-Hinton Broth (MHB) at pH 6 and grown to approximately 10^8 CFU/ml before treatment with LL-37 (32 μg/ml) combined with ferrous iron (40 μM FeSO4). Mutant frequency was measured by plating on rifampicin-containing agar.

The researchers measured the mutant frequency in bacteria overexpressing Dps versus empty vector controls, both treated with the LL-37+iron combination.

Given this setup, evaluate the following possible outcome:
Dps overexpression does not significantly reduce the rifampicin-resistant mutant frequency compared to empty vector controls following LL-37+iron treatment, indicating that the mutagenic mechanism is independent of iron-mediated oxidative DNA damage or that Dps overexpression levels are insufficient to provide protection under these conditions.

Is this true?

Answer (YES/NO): NO